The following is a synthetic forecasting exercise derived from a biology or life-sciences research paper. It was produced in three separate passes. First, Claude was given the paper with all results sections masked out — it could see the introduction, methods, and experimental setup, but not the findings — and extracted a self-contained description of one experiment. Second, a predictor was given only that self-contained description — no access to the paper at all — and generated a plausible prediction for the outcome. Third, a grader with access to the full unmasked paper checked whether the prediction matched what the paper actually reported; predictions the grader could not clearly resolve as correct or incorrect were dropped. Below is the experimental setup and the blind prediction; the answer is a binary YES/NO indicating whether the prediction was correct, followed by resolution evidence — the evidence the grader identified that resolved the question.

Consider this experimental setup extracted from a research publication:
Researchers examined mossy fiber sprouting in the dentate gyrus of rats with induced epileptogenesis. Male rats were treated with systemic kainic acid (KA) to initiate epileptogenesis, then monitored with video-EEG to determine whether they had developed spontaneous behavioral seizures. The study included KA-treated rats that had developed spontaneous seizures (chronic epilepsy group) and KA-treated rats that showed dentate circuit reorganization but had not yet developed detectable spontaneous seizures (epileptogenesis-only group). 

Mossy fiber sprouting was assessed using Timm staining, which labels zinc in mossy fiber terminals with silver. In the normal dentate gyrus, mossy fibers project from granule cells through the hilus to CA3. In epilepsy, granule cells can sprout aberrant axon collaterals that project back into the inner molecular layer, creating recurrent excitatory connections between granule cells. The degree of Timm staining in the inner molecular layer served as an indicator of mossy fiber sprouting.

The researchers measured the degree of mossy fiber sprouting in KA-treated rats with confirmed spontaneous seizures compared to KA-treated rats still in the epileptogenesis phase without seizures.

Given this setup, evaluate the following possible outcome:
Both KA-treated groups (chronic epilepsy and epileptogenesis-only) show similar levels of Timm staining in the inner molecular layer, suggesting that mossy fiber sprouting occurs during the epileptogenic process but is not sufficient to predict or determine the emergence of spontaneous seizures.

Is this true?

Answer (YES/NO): NO